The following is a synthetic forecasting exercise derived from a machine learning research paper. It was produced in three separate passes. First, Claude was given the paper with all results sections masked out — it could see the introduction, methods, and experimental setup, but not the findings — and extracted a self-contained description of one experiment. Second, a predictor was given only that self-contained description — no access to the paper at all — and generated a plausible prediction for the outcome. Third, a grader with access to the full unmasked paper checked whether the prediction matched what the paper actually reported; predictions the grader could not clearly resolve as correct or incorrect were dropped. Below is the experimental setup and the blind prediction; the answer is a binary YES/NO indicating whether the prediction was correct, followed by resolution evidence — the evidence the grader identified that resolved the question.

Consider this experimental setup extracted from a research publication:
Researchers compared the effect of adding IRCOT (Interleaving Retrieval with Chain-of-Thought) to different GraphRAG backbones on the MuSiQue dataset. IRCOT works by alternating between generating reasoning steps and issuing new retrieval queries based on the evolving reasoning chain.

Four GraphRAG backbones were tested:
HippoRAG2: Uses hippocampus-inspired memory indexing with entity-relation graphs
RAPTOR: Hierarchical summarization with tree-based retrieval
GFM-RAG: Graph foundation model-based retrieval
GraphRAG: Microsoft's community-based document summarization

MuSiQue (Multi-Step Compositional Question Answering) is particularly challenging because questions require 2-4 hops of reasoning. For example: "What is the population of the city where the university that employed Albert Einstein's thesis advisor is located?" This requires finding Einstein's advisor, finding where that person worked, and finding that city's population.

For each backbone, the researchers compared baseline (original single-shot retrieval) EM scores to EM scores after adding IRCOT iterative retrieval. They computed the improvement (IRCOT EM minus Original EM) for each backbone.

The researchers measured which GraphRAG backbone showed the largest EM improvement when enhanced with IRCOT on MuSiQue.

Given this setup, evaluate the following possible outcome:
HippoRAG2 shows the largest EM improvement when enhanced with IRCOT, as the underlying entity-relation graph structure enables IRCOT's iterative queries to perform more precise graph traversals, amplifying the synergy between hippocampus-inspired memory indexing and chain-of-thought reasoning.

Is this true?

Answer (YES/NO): NO